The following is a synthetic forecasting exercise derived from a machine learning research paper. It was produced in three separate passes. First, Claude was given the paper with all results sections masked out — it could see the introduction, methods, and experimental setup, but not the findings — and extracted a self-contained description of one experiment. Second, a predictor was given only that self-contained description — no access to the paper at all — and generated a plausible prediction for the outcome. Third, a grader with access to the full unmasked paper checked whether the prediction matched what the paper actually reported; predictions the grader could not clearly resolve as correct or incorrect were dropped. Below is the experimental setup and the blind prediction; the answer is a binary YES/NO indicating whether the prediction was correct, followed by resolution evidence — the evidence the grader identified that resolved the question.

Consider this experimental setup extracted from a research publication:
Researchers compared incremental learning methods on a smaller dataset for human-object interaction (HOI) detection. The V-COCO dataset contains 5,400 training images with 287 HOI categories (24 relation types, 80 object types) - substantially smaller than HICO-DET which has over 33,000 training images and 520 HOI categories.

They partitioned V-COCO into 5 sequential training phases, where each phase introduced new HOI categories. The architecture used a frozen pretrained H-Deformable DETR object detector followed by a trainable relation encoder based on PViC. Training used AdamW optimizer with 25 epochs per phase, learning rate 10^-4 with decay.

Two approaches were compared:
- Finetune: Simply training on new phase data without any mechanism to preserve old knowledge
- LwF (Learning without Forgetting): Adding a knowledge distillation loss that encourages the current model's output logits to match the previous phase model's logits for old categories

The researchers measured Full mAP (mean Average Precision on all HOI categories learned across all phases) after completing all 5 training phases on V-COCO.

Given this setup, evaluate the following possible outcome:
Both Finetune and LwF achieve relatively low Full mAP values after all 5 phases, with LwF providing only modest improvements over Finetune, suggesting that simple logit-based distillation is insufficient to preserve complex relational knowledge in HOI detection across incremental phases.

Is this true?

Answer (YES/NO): YES